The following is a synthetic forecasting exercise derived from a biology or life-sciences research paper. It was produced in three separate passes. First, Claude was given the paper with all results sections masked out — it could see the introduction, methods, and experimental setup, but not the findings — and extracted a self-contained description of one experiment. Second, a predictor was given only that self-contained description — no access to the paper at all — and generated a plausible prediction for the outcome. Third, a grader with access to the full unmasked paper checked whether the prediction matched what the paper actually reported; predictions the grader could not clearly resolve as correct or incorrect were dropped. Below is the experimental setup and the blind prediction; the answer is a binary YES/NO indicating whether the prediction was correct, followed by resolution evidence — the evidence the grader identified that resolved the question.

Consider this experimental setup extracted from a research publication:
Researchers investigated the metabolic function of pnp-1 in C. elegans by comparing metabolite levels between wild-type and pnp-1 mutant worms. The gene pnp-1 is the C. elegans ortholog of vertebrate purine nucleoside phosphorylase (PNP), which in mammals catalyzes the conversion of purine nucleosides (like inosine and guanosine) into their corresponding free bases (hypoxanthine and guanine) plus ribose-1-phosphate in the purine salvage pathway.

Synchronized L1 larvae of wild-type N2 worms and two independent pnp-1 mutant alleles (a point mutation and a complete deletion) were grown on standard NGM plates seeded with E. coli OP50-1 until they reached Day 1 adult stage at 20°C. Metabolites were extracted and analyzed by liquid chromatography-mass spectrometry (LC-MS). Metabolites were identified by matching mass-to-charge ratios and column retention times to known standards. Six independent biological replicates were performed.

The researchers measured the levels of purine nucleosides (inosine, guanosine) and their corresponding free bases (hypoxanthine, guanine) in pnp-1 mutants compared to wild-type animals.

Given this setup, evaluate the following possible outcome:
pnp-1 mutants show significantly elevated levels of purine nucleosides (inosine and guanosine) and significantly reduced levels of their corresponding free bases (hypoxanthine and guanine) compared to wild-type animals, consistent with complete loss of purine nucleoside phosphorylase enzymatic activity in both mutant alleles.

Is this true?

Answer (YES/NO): NO